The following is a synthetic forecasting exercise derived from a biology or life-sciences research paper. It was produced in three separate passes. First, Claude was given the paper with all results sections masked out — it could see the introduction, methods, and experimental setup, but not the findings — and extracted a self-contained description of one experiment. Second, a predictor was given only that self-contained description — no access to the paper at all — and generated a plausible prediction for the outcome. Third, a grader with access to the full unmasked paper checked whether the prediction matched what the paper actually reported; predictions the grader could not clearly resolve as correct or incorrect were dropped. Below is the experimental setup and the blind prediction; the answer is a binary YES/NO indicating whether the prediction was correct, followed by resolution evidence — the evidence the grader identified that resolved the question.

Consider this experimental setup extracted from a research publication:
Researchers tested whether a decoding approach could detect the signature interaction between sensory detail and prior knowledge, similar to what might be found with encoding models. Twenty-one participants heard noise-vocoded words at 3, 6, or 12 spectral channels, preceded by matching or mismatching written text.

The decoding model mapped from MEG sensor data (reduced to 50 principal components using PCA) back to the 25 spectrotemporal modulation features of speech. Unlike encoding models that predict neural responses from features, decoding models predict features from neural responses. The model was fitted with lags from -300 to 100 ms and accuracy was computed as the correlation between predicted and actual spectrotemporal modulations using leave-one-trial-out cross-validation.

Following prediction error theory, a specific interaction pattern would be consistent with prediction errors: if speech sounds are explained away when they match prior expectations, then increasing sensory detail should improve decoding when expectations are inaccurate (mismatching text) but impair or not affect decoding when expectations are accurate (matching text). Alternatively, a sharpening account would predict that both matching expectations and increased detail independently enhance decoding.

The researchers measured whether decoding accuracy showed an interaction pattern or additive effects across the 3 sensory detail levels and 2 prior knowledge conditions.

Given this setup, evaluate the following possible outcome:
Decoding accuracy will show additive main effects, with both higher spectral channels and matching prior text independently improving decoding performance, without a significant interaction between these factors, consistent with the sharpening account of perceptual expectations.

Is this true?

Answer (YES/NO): NO